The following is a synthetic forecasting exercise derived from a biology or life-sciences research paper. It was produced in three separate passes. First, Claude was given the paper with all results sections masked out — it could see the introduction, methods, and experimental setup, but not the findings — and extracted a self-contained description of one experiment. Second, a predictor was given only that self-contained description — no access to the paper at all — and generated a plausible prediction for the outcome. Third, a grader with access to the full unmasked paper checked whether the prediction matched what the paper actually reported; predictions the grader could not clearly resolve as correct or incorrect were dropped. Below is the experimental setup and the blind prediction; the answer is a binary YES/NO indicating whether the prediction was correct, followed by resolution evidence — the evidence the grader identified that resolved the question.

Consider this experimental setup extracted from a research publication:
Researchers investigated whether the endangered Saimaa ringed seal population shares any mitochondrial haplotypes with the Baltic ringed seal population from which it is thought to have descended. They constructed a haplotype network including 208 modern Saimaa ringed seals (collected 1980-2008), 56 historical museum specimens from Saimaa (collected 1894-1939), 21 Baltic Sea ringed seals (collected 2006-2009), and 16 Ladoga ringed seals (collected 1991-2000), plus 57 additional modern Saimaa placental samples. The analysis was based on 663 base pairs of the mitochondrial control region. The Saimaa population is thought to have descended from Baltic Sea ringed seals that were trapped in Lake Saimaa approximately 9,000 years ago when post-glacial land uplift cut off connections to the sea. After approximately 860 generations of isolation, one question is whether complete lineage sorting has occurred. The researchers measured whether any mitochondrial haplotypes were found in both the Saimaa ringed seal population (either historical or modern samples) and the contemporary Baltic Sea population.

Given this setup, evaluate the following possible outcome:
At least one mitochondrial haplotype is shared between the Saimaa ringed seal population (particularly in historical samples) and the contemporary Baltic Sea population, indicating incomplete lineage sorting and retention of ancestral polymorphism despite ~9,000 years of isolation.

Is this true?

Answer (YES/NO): YES